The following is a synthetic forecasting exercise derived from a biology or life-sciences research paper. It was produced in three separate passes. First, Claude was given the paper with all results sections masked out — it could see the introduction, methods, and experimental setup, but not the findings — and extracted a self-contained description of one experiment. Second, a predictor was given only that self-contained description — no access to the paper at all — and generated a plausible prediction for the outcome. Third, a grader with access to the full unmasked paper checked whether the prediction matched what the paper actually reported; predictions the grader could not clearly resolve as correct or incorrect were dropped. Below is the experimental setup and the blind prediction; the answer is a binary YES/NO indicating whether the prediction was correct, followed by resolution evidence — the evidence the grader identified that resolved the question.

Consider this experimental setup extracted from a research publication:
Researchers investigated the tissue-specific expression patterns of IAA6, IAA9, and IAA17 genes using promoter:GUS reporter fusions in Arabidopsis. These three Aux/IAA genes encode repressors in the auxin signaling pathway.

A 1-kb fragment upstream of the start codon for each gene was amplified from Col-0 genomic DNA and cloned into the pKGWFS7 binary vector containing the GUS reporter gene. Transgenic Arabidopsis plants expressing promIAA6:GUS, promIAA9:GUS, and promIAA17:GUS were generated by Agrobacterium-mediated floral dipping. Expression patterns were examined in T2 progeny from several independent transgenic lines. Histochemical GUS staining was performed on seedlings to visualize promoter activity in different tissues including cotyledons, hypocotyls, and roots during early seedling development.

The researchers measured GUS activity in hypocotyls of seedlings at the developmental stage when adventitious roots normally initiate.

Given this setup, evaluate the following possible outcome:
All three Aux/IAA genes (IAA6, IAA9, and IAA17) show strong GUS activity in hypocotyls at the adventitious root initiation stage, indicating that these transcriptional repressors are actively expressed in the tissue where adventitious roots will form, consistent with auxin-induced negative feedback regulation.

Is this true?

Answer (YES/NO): NO